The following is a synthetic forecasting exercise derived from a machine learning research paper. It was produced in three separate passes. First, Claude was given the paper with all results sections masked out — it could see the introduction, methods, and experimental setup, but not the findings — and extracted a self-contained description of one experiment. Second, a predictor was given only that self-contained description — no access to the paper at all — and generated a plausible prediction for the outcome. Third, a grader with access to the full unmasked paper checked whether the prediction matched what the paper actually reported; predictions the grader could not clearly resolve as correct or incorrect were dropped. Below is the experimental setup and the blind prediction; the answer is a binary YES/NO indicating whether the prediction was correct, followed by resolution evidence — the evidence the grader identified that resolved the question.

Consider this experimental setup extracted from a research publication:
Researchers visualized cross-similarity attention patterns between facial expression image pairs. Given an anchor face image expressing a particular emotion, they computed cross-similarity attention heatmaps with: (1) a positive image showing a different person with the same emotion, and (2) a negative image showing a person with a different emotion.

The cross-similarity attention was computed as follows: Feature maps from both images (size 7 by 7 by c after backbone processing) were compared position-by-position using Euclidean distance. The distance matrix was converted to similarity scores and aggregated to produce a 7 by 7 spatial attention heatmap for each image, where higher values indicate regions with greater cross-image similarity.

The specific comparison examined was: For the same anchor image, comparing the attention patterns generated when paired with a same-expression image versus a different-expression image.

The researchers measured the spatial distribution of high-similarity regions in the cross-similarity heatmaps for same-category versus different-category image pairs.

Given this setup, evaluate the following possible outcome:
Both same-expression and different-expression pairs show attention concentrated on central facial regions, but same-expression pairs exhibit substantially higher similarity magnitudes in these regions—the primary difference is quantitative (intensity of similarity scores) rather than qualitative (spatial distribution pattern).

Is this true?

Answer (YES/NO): NO